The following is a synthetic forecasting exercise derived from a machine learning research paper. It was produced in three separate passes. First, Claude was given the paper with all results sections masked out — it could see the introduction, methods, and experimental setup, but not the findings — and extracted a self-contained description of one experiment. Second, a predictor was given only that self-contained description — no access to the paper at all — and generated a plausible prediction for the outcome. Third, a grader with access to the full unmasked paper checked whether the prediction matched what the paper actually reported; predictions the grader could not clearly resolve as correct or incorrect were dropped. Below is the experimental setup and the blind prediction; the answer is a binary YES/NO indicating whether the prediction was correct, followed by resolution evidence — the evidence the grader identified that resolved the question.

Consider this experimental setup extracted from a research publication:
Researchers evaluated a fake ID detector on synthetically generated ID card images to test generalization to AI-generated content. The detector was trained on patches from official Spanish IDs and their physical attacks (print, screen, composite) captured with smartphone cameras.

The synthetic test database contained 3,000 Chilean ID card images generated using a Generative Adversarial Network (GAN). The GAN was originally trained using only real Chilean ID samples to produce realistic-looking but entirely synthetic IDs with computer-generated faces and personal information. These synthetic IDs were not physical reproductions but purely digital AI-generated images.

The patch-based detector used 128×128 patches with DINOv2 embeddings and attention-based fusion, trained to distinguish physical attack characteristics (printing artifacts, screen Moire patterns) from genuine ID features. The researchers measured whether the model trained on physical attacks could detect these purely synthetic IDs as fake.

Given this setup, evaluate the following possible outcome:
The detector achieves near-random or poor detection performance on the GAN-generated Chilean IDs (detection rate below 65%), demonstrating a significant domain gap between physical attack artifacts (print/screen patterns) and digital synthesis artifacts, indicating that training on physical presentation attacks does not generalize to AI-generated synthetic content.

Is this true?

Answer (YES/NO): YES